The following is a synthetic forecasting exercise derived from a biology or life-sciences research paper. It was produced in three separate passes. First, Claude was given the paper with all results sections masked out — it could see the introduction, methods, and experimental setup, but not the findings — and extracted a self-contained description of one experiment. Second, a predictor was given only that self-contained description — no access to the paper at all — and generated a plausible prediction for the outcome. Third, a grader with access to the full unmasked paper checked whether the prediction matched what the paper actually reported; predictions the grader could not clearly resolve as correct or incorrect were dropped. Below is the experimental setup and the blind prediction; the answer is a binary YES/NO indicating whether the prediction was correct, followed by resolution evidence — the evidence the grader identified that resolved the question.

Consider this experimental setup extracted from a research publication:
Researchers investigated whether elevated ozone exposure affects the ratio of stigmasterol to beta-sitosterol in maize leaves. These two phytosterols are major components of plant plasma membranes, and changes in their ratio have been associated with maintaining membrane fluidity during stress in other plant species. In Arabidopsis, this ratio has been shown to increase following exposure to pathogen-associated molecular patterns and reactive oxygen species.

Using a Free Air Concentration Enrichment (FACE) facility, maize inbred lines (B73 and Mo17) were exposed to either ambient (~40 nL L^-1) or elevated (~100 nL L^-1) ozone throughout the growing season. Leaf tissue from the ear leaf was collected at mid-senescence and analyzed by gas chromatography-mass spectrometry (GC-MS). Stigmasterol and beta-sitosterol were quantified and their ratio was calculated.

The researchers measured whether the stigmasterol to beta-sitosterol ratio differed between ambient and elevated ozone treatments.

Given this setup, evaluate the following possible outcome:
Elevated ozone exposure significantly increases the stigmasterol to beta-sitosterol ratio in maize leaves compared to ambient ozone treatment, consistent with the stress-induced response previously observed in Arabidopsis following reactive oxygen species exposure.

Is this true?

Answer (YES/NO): NO